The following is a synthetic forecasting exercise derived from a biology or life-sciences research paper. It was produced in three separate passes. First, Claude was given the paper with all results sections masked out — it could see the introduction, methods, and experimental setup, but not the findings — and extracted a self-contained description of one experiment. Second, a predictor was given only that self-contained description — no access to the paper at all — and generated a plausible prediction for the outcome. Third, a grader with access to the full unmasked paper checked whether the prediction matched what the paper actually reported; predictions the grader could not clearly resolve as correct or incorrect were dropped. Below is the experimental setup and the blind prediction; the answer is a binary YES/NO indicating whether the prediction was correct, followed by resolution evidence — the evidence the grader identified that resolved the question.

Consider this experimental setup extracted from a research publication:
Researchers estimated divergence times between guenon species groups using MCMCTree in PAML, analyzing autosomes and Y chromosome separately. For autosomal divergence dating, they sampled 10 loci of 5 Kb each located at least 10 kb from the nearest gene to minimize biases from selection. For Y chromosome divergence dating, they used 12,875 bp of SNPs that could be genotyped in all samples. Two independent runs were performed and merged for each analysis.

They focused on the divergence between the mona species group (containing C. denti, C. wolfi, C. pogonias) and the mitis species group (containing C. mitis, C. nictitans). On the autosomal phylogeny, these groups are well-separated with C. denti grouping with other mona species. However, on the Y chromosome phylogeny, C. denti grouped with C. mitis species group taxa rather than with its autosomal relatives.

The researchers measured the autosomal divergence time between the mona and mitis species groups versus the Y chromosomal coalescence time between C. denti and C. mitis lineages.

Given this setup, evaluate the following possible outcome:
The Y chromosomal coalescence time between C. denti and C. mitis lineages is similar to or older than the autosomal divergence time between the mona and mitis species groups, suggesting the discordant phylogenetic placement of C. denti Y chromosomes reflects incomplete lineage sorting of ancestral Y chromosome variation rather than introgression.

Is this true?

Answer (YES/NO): NO